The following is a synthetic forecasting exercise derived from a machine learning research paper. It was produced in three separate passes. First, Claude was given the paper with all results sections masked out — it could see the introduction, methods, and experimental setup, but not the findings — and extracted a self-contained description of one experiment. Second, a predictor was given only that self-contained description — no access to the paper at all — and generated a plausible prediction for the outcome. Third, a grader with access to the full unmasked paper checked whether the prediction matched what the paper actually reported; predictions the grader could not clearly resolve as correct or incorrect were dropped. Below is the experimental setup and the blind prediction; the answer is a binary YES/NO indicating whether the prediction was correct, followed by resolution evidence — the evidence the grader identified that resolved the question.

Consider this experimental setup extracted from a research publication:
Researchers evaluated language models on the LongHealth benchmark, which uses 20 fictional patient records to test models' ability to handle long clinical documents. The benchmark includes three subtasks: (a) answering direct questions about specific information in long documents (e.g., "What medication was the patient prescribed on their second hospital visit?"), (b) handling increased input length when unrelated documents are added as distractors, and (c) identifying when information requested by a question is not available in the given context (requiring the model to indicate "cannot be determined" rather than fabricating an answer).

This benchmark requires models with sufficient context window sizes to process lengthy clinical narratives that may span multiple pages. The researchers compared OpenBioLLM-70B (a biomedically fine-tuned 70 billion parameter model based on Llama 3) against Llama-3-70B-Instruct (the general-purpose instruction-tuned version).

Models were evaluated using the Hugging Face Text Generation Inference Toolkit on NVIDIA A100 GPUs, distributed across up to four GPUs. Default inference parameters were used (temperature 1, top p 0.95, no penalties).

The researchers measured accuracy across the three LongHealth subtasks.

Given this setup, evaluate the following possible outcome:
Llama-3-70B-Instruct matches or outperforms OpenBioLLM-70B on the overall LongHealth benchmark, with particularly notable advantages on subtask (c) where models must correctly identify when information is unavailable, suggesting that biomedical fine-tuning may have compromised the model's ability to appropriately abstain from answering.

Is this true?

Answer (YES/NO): YES